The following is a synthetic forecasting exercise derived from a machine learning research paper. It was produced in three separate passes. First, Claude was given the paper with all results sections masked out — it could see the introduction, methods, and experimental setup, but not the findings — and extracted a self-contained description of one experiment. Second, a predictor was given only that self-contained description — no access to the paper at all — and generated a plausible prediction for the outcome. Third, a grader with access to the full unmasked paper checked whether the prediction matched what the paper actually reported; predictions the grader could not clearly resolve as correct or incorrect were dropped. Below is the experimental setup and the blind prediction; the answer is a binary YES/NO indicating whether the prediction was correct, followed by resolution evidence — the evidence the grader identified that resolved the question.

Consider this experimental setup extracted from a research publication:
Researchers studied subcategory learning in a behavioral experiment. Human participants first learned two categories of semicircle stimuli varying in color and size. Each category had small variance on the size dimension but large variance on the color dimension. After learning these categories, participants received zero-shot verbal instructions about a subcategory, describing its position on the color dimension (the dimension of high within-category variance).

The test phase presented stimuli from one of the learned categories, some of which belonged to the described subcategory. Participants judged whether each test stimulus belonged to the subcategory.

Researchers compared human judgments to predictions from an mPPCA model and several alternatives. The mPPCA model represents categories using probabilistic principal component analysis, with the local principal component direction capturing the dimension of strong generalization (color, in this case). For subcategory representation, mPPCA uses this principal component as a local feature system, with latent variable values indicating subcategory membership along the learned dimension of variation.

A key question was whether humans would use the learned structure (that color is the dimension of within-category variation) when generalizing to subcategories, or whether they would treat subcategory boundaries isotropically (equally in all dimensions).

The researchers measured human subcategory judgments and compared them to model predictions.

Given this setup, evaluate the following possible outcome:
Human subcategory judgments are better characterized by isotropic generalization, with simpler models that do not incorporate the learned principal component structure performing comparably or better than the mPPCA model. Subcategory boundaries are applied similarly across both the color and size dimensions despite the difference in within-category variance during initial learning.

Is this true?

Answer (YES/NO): NO